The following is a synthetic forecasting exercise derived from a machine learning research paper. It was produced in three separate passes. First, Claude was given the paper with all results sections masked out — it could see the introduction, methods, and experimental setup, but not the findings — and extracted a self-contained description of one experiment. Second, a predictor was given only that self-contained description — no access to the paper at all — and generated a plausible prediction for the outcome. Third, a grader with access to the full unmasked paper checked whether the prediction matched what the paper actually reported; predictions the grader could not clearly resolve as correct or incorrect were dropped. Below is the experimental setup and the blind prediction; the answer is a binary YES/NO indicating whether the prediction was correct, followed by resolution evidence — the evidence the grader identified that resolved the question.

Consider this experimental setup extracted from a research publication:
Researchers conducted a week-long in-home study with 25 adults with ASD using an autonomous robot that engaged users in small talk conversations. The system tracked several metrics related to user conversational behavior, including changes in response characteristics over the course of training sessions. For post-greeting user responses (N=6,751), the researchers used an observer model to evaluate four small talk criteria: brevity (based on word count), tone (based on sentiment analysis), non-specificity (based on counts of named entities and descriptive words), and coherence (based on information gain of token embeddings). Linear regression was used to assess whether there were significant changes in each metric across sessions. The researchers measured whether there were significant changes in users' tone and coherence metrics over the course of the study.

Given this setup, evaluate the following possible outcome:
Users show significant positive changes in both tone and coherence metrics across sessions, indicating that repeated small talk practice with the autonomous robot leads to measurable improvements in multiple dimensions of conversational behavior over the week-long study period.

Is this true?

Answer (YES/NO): NO